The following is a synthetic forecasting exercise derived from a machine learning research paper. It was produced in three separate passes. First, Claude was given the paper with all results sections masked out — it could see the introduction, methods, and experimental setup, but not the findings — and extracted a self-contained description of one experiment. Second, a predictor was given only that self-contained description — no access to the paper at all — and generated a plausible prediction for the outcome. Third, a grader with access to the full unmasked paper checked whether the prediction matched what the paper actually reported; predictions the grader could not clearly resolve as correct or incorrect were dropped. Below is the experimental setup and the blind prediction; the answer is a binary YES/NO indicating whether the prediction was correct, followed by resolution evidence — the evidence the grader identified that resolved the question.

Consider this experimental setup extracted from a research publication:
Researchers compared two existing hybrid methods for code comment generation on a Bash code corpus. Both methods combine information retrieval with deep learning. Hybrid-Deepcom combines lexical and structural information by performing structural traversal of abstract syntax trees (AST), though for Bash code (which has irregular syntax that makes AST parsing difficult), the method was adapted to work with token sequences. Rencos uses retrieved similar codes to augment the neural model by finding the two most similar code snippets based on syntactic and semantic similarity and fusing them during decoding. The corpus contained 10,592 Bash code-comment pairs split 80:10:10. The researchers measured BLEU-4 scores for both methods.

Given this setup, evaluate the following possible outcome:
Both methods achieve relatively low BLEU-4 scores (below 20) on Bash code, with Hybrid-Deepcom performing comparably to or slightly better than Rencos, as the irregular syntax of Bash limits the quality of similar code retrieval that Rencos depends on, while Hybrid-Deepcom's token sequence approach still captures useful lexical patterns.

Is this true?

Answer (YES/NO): NO